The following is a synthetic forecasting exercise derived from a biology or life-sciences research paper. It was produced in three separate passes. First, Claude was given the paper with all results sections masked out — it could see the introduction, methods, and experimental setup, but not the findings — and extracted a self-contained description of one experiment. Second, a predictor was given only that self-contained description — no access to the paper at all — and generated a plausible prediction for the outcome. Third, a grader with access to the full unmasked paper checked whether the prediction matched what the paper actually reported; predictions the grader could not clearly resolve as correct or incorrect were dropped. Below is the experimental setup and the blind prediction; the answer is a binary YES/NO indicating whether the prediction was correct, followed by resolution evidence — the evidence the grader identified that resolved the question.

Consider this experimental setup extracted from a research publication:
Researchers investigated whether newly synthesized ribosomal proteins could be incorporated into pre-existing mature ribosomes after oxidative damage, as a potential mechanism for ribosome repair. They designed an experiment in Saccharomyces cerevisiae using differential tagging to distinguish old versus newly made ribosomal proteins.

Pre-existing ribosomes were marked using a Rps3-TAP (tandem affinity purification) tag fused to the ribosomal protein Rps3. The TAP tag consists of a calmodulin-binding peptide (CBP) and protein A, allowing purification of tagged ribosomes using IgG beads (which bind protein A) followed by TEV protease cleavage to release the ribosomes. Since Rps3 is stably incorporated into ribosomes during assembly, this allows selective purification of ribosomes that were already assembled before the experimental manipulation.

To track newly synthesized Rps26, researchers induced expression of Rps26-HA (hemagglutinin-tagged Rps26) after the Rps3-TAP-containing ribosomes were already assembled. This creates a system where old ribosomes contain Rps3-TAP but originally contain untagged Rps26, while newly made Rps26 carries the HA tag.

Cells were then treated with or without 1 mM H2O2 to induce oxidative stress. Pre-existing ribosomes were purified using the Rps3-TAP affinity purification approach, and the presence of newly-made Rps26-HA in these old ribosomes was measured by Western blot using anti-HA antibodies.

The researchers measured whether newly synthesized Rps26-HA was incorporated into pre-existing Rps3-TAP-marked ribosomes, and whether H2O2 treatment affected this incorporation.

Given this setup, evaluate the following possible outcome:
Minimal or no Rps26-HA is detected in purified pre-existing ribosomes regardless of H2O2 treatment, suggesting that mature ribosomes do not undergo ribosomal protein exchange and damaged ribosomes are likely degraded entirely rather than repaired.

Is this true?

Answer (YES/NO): NO